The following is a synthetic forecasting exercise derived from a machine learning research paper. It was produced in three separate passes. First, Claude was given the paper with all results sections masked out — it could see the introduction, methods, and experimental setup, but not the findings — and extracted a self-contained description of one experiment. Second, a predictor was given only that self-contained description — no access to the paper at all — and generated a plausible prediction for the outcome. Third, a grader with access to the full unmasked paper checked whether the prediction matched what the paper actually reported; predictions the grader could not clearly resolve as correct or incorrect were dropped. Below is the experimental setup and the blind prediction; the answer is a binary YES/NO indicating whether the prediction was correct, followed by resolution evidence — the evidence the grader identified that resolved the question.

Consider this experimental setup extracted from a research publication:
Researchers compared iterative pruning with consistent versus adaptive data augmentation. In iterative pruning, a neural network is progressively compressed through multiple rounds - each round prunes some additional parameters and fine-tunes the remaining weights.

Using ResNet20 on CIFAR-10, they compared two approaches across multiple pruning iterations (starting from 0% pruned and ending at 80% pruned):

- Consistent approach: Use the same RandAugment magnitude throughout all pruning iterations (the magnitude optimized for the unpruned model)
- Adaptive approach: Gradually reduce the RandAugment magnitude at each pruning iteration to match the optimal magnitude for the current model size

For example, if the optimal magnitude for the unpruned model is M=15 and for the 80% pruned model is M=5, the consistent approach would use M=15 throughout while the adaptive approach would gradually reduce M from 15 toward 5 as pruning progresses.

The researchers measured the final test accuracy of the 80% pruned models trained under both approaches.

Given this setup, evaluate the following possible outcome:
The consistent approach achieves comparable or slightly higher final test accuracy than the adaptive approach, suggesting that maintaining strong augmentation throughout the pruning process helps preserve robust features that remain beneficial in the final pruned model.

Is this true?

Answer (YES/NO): NO